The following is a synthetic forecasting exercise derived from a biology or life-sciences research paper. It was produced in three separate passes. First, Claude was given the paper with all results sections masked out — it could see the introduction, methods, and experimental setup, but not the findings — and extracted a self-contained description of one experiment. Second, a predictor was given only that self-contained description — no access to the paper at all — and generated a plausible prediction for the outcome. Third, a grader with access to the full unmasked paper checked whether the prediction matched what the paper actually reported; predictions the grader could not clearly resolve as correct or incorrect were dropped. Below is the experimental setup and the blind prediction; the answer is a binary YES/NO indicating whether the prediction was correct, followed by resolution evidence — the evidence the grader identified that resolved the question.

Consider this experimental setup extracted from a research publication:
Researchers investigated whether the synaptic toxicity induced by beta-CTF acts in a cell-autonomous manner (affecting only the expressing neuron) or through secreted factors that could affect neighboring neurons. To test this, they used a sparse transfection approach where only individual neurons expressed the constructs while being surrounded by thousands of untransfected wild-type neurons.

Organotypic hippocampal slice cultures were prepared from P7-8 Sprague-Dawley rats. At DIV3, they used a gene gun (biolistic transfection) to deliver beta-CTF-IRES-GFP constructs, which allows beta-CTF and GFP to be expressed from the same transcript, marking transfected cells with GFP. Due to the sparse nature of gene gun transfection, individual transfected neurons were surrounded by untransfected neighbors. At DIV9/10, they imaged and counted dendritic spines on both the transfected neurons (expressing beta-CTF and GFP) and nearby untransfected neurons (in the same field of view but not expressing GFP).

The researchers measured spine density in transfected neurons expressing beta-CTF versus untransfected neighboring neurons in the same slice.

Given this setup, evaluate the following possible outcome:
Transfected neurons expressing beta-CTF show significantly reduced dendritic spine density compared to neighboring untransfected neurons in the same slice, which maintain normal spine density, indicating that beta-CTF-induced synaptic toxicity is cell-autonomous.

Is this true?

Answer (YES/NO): YES